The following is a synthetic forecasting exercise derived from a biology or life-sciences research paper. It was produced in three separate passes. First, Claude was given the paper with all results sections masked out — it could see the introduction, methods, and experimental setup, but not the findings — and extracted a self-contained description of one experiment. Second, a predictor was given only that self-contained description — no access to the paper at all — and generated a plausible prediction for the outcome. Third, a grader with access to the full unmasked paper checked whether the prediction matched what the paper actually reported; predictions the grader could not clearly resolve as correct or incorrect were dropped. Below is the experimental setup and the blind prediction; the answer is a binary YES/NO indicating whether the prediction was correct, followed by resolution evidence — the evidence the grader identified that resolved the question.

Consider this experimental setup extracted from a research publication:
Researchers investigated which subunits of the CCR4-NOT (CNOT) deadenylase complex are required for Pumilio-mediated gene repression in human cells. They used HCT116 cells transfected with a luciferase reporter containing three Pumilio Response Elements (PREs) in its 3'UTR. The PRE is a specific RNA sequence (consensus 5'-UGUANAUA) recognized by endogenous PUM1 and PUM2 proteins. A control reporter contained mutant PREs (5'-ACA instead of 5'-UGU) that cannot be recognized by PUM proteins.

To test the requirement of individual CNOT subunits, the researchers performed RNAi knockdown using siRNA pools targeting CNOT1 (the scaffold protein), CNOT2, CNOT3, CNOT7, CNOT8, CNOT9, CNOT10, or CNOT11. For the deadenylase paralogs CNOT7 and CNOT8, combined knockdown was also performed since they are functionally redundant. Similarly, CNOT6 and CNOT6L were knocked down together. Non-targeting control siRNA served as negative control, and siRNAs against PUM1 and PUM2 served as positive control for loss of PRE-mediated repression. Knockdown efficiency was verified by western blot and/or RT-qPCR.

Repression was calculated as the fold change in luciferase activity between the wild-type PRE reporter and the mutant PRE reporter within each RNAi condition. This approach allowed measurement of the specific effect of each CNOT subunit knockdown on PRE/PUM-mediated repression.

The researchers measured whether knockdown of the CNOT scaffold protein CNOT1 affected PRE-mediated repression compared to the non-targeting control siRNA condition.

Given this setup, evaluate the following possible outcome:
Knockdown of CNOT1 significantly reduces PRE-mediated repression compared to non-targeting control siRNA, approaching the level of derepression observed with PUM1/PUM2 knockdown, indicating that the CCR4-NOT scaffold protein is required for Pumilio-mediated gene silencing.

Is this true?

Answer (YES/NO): YES